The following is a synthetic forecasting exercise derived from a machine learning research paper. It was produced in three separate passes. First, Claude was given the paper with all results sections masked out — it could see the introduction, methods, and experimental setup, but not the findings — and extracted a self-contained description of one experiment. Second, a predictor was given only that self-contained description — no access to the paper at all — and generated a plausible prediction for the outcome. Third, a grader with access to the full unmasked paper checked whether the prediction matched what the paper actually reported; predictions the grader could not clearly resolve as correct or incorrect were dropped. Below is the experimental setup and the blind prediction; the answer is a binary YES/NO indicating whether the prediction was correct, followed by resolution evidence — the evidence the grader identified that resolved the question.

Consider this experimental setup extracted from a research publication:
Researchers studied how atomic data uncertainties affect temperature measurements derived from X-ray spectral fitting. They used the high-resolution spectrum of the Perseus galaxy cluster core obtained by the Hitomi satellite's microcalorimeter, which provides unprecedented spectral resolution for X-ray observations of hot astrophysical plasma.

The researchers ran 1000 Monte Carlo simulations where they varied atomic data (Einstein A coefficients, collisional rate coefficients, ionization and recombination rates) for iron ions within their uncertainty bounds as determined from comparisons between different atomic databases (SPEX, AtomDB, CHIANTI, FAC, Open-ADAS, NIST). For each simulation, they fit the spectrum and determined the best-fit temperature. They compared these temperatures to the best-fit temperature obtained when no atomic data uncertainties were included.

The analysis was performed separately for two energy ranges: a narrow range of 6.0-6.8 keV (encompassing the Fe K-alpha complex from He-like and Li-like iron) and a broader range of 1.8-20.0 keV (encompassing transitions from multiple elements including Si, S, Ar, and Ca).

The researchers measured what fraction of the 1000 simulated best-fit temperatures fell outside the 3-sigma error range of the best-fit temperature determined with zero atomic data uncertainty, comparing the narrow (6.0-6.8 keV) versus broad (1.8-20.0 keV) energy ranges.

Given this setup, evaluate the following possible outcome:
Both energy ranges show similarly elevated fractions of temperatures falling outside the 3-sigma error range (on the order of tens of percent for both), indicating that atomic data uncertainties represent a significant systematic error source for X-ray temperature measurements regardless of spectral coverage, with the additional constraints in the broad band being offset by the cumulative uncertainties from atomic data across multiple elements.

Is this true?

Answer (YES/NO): NO